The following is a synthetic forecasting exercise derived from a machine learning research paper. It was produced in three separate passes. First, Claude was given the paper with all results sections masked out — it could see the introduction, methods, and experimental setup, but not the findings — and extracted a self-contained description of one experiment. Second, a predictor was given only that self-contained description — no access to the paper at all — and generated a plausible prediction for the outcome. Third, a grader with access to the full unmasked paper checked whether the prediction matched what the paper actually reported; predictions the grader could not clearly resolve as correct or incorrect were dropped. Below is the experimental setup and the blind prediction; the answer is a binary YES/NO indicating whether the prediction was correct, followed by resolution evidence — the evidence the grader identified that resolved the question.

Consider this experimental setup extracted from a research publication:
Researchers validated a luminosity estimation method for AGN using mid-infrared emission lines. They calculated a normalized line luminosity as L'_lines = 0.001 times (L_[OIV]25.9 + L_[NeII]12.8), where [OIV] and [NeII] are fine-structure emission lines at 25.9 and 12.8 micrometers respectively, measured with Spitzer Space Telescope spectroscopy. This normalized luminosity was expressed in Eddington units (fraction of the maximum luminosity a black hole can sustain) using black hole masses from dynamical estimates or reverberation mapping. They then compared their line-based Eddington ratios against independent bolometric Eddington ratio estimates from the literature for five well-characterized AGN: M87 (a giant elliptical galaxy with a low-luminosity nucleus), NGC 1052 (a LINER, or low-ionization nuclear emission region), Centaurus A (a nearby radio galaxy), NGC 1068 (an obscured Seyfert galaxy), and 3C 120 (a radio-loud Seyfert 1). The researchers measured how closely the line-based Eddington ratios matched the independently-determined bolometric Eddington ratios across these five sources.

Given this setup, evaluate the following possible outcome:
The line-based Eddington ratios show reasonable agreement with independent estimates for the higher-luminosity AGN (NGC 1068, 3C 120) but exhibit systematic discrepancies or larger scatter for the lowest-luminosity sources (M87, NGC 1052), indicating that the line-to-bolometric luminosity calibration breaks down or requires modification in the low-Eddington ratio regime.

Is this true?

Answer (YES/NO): NO